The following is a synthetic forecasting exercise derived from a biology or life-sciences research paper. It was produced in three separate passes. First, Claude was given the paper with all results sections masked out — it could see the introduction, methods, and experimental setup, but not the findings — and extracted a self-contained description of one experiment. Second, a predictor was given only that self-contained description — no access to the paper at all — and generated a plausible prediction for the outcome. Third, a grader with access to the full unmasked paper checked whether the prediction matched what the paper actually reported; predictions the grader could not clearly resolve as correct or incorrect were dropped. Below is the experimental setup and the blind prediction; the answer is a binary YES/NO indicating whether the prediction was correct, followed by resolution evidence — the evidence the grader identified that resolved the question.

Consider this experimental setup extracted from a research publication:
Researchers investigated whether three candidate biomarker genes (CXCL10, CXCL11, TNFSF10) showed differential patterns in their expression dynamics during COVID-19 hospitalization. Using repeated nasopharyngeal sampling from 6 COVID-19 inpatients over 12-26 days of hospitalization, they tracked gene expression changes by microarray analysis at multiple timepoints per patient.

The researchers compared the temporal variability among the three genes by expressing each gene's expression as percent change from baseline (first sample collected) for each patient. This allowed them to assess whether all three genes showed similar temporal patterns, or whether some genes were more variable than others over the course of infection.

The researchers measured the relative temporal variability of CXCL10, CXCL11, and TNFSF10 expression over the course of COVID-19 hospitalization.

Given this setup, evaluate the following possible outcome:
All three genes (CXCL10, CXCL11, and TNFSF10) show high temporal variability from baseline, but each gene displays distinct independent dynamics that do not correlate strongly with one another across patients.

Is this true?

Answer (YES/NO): NO